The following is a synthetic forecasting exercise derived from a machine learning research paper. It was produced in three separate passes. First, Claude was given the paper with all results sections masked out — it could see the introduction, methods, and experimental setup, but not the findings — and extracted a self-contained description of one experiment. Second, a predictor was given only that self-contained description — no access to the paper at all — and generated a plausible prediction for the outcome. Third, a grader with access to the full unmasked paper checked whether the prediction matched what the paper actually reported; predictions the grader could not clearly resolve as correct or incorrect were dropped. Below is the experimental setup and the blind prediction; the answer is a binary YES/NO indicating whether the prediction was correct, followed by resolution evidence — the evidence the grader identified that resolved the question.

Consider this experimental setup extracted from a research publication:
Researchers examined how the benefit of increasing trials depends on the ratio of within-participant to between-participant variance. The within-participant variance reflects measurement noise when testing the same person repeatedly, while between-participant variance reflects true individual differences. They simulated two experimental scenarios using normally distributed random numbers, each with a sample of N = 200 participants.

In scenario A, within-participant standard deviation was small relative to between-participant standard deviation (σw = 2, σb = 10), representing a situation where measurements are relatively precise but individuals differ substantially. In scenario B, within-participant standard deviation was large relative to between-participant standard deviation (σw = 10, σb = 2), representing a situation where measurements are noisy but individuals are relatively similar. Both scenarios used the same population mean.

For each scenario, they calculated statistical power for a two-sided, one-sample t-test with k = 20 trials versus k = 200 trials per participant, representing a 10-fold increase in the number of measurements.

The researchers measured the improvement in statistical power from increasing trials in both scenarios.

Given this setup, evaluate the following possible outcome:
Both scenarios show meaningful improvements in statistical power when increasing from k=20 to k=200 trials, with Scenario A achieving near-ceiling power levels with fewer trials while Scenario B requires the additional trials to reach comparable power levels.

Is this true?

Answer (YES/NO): NO